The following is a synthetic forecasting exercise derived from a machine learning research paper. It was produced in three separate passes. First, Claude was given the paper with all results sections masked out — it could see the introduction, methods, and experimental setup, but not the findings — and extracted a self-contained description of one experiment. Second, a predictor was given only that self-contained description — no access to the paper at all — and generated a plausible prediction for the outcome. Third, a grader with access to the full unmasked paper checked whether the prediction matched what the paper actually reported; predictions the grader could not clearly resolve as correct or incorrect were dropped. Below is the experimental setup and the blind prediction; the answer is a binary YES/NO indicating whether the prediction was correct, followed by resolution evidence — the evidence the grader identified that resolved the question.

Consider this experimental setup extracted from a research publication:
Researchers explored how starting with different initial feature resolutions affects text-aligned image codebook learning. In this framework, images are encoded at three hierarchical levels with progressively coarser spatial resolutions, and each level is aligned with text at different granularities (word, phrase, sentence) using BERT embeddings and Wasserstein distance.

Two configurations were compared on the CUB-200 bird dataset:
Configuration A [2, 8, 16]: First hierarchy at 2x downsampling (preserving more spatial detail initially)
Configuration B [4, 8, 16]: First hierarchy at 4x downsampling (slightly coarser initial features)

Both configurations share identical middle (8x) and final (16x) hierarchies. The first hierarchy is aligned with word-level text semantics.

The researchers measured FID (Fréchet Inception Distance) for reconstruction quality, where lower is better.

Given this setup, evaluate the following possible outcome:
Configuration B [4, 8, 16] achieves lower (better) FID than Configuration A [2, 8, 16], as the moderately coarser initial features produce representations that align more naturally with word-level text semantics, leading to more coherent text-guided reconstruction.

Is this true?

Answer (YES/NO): YES